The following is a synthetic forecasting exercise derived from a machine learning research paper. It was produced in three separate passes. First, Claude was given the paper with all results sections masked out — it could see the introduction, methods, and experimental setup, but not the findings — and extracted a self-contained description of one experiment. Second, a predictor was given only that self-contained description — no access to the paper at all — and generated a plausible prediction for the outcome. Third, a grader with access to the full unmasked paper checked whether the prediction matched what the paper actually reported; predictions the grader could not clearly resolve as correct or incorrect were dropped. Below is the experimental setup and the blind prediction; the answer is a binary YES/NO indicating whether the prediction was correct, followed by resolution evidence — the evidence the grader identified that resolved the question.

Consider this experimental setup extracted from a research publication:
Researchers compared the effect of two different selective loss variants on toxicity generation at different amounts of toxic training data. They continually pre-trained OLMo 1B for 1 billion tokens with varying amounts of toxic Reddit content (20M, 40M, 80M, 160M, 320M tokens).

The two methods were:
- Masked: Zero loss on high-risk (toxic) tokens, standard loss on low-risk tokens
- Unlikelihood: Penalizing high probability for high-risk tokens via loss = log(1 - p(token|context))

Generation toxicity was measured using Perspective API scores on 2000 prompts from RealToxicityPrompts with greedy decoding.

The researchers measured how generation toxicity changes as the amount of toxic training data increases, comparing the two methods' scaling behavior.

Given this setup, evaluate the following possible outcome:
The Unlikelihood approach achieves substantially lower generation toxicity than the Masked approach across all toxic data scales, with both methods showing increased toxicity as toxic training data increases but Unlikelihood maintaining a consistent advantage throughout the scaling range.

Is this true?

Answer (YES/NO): NO